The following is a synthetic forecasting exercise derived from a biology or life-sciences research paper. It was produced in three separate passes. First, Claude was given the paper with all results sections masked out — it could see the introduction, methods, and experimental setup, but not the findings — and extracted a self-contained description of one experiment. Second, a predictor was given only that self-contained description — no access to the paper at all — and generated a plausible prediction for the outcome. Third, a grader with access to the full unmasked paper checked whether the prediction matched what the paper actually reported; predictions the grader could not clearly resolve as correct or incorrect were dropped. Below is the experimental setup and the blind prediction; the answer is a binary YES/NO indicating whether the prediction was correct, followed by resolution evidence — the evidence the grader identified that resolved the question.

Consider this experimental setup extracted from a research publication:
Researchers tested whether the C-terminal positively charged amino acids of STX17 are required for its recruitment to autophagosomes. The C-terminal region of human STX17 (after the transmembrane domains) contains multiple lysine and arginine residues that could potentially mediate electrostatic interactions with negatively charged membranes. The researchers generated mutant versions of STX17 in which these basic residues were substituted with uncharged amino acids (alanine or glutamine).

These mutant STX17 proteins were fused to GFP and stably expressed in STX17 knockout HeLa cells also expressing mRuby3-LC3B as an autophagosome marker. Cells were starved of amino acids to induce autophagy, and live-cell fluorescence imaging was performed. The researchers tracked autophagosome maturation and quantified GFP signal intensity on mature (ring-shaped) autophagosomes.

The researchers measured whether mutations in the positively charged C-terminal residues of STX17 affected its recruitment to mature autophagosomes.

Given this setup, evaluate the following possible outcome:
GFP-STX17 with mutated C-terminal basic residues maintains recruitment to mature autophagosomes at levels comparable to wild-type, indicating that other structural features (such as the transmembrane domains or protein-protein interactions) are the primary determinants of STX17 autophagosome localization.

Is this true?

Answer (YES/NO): NO